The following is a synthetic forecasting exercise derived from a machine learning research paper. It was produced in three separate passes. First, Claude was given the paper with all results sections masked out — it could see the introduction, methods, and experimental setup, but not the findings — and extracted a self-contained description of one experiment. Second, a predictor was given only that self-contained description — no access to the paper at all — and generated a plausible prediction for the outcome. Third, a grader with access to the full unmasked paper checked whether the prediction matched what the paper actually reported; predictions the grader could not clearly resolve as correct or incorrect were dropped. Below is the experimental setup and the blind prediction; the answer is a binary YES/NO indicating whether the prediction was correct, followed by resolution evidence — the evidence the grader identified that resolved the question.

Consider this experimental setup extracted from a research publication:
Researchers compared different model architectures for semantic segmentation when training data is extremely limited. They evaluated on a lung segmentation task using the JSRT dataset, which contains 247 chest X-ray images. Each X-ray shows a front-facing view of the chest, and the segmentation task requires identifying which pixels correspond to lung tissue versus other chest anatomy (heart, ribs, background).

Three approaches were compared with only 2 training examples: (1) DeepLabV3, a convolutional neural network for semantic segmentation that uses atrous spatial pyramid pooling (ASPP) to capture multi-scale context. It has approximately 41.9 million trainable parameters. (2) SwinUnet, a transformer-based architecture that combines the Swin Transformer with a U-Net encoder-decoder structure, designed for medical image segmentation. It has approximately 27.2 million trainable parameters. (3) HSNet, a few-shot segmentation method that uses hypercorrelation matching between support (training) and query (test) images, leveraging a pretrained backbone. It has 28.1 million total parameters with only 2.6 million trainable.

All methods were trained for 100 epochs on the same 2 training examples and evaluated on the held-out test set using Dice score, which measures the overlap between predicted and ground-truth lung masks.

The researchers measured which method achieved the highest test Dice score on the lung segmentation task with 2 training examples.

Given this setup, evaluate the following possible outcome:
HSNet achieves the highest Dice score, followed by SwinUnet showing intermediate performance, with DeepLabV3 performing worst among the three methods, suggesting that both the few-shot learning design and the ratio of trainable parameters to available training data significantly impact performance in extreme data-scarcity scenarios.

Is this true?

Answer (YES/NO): NO